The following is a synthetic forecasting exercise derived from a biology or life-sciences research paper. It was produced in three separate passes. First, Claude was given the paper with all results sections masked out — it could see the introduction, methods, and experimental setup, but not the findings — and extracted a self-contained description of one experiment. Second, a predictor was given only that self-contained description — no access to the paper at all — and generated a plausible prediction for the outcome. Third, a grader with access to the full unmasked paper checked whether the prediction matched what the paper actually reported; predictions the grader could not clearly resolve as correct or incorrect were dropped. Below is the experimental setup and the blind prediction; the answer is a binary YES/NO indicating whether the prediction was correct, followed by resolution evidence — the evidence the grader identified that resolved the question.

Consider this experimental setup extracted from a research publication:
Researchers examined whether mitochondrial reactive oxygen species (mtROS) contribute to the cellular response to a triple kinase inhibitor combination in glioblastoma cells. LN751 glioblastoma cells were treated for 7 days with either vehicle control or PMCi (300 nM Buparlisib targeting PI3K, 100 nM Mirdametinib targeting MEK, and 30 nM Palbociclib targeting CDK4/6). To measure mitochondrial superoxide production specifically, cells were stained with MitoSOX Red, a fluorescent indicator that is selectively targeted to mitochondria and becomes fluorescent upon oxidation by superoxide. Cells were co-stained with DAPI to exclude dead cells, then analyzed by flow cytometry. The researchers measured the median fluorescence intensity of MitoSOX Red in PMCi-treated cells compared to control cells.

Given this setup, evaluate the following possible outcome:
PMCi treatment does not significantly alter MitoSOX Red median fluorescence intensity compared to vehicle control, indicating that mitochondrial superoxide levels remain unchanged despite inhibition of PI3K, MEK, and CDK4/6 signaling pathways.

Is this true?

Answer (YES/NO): NO